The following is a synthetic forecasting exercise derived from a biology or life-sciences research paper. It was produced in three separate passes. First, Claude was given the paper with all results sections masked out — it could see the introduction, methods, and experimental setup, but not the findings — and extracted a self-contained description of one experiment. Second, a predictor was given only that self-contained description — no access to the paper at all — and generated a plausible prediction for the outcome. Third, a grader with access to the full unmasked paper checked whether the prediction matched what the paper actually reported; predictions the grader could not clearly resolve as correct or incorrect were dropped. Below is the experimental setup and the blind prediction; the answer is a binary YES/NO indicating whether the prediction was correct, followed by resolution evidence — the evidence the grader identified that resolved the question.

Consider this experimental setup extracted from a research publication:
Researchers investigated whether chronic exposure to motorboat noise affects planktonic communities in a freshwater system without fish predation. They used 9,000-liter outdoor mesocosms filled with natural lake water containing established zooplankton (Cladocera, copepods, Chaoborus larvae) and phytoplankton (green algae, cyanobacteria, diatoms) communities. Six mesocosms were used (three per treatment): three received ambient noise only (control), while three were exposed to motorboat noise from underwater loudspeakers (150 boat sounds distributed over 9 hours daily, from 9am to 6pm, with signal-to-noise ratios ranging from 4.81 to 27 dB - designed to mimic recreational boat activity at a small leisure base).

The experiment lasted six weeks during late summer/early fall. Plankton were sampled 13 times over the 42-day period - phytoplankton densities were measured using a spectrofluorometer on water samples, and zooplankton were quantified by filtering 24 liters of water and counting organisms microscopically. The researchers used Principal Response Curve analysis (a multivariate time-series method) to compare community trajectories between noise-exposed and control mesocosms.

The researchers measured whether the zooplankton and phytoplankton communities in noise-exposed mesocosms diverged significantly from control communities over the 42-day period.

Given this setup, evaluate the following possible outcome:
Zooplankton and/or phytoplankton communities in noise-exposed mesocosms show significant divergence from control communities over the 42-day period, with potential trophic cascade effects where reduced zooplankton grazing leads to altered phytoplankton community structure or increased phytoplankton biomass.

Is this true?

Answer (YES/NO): NO